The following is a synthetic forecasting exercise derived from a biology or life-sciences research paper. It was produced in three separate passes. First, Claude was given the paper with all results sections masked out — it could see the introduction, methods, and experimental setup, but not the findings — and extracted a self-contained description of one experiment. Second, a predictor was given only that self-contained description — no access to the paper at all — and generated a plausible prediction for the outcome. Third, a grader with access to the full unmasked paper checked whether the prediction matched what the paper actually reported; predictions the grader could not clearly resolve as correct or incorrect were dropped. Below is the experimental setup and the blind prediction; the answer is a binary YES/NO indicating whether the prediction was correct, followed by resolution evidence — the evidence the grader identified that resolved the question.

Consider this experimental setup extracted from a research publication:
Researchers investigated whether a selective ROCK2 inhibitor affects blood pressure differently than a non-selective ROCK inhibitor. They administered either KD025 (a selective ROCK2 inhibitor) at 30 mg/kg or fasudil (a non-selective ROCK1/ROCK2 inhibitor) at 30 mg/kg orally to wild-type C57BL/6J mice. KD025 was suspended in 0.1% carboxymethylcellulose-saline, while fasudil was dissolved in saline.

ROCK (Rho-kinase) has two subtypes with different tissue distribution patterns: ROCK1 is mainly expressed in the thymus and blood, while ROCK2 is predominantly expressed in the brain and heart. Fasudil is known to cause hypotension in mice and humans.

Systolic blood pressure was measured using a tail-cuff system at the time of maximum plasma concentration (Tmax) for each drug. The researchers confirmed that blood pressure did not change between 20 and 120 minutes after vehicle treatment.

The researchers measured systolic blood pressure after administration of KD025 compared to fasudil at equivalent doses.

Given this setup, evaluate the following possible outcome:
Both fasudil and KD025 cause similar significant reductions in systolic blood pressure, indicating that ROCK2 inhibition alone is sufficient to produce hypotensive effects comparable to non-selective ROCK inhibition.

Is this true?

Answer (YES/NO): NO